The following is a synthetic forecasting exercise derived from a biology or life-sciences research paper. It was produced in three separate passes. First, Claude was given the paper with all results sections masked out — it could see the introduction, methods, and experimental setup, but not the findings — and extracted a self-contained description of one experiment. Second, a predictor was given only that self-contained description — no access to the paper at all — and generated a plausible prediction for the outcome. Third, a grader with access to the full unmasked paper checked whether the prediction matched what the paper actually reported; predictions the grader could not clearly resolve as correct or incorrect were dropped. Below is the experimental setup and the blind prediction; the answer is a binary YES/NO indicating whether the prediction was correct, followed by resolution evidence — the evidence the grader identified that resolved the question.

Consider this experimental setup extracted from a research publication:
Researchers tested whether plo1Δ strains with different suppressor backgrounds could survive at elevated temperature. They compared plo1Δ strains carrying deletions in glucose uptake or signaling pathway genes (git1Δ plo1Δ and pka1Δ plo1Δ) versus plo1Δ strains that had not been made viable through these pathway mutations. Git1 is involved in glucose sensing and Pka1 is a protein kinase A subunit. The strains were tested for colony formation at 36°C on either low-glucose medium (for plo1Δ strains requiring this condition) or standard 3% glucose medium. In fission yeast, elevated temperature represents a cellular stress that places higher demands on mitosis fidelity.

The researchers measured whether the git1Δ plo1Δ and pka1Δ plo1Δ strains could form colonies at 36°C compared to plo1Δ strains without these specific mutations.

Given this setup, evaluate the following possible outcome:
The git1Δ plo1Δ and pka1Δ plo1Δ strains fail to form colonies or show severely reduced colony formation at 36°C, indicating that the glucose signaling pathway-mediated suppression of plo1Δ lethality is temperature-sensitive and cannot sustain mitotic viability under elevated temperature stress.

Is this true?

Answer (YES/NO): YES